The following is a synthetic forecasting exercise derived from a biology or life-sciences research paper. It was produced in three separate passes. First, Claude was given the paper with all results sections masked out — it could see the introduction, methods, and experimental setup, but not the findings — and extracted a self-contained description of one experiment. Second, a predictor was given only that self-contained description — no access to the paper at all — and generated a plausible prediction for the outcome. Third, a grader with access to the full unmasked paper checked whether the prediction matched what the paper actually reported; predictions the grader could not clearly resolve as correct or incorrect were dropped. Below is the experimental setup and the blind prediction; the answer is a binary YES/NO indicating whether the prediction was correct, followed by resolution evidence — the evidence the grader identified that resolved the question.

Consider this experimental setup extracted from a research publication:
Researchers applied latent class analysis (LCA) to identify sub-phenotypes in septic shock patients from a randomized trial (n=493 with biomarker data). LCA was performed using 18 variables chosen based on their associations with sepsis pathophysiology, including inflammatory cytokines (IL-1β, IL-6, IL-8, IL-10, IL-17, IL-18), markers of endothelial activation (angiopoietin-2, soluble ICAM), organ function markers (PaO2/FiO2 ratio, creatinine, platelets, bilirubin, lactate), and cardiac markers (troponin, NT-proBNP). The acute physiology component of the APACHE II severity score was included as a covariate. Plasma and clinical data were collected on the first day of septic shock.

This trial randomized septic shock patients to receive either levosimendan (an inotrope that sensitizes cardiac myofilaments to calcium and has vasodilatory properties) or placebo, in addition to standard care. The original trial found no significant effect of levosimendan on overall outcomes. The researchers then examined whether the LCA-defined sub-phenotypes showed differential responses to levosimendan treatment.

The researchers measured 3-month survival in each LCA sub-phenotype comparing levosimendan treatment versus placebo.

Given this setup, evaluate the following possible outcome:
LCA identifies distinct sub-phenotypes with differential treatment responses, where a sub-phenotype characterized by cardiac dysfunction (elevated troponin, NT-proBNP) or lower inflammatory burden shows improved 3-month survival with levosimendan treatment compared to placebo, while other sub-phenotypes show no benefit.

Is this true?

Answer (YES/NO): NO